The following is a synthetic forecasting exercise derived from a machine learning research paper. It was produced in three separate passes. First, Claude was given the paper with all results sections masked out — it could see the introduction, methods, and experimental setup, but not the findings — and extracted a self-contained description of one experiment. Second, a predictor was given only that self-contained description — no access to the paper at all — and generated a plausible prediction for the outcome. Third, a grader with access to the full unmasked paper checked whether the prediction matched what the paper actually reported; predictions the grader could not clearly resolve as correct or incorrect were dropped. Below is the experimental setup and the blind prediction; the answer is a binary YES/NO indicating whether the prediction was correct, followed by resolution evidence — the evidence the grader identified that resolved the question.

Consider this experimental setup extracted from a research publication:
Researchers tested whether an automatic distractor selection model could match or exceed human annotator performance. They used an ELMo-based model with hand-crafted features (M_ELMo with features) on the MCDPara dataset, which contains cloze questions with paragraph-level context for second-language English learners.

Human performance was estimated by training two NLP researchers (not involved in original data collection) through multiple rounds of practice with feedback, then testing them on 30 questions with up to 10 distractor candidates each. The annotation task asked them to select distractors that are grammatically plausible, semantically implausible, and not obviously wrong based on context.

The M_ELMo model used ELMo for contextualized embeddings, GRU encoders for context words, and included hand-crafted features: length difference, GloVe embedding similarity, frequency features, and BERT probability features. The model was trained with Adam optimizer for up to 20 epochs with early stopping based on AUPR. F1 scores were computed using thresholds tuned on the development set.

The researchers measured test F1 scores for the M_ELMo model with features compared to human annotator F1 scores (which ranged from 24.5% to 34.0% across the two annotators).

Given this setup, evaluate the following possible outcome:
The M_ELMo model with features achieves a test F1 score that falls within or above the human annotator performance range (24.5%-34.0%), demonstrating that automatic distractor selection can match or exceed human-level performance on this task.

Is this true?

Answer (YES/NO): YES